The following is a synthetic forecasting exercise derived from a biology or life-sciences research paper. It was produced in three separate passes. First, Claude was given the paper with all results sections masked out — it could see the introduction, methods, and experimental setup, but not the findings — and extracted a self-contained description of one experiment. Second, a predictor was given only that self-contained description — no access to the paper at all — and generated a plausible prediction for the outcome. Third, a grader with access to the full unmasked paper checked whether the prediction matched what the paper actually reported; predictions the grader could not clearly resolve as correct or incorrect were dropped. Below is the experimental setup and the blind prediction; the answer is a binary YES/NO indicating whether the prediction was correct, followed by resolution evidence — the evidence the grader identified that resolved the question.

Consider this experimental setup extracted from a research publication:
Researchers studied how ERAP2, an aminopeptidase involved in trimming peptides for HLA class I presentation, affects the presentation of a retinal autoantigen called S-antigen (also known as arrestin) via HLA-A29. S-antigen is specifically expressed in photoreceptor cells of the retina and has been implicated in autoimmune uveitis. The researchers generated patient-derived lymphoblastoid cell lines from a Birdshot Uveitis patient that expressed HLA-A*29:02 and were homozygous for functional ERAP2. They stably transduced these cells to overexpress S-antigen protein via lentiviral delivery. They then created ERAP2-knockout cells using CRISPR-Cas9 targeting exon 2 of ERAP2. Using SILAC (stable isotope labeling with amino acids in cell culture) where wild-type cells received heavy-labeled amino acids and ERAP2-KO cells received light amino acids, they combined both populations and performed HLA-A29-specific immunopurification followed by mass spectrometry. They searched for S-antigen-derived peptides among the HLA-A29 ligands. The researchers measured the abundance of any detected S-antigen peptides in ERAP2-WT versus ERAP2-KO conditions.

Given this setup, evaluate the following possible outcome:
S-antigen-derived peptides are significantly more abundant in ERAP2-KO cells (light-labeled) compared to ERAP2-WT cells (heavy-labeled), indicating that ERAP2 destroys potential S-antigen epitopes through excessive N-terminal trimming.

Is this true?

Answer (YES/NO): YES